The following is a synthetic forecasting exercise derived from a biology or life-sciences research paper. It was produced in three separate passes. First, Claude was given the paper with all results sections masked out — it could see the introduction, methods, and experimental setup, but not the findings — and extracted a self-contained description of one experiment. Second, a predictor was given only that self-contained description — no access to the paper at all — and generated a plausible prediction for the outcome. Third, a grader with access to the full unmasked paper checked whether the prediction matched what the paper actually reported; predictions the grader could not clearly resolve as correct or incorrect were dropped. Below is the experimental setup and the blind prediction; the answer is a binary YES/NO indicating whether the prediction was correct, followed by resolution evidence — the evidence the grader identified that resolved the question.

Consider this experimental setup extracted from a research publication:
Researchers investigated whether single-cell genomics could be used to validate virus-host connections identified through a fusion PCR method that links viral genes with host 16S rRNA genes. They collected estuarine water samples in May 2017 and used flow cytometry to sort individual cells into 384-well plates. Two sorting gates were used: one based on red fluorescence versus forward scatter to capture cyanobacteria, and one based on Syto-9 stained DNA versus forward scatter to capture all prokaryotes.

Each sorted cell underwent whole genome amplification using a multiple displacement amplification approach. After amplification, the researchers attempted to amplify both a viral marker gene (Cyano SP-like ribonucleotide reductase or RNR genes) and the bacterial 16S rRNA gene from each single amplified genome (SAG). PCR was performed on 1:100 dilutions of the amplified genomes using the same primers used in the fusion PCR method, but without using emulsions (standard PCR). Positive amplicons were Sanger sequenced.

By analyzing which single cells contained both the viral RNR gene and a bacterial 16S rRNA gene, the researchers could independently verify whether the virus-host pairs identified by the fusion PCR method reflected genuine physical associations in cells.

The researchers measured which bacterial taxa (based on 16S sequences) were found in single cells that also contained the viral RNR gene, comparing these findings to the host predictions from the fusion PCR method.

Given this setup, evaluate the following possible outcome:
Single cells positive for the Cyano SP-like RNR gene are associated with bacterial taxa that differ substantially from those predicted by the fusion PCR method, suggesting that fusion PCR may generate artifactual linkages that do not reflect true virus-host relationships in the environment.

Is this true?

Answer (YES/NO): NO